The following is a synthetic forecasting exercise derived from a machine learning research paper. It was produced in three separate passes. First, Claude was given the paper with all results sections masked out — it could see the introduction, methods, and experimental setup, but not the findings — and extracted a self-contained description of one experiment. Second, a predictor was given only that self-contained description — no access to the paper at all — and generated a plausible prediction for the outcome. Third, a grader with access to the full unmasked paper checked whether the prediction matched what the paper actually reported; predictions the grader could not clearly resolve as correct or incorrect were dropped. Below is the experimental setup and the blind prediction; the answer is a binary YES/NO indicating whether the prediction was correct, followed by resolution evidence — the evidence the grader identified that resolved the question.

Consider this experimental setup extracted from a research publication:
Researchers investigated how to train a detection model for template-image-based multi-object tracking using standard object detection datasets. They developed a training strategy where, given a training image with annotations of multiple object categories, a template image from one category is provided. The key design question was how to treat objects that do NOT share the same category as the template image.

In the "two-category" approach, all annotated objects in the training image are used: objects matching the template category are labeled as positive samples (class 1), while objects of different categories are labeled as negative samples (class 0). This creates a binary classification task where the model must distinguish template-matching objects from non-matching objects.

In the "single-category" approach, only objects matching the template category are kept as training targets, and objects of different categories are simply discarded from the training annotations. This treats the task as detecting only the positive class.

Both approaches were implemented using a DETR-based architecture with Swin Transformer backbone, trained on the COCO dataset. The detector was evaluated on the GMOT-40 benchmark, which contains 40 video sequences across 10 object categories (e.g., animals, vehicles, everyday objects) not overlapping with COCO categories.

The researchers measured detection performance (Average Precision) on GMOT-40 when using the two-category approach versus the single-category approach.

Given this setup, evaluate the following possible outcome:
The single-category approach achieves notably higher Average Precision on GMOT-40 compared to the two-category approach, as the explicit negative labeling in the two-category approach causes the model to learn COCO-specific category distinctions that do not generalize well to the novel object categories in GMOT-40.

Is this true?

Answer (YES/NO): NO